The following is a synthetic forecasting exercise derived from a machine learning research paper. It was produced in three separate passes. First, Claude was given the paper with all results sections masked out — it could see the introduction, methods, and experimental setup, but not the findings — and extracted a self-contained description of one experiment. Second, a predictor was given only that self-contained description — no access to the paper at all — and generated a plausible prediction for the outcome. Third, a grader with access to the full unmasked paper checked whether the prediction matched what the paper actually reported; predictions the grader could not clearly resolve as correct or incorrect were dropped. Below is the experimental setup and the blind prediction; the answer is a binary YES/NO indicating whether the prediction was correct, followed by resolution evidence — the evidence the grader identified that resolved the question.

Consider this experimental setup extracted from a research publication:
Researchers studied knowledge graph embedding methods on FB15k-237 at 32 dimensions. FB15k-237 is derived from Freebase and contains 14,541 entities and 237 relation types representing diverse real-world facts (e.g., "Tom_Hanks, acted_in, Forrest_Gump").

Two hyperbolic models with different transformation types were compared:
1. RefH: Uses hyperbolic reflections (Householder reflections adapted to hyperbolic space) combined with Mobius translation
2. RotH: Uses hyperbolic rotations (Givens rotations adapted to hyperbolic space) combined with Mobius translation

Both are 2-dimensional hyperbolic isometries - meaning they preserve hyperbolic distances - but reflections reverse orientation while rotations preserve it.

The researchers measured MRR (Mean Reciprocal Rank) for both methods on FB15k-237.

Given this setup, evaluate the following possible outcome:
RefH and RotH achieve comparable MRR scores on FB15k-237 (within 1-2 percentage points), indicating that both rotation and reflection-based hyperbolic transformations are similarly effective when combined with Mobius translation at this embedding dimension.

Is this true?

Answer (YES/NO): YES